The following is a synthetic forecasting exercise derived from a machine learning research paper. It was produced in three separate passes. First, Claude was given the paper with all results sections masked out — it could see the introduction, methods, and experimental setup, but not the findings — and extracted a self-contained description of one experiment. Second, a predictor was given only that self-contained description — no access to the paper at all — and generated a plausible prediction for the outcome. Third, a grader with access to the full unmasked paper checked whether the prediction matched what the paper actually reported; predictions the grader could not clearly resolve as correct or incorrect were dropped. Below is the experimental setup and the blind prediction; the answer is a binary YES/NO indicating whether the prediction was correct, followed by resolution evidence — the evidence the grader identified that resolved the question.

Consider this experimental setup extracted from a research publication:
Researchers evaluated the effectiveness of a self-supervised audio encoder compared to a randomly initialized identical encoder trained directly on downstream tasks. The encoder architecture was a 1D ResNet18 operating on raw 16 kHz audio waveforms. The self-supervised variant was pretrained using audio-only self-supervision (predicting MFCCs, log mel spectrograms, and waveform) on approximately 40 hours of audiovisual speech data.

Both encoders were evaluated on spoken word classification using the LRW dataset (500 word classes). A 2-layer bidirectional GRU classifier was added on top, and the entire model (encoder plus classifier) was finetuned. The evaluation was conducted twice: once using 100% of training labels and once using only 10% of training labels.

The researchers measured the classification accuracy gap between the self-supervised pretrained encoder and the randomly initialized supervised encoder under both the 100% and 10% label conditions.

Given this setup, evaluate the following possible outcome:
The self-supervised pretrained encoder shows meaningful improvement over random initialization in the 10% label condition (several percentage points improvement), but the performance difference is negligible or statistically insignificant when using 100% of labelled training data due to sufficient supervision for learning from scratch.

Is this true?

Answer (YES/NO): NO